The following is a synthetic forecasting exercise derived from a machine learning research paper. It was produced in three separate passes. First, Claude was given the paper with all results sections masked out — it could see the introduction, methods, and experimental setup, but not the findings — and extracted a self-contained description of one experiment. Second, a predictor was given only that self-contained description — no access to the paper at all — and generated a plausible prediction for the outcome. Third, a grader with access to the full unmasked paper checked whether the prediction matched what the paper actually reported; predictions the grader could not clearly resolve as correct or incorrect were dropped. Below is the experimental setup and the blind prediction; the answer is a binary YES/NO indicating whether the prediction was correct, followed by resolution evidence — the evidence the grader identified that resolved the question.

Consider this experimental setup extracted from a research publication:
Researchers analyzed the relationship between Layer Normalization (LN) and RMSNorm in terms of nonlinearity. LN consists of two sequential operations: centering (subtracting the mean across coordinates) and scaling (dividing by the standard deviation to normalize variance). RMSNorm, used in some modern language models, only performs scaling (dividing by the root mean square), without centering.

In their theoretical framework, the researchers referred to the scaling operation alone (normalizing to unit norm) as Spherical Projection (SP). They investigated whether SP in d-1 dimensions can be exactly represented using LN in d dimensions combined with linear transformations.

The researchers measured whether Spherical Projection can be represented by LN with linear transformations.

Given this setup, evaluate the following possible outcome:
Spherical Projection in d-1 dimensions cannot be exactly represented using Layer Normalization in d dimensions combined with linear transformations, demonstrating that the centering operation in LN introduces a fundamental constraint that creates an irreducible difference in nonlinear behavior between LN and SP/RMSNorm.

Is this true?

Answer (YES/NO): NO